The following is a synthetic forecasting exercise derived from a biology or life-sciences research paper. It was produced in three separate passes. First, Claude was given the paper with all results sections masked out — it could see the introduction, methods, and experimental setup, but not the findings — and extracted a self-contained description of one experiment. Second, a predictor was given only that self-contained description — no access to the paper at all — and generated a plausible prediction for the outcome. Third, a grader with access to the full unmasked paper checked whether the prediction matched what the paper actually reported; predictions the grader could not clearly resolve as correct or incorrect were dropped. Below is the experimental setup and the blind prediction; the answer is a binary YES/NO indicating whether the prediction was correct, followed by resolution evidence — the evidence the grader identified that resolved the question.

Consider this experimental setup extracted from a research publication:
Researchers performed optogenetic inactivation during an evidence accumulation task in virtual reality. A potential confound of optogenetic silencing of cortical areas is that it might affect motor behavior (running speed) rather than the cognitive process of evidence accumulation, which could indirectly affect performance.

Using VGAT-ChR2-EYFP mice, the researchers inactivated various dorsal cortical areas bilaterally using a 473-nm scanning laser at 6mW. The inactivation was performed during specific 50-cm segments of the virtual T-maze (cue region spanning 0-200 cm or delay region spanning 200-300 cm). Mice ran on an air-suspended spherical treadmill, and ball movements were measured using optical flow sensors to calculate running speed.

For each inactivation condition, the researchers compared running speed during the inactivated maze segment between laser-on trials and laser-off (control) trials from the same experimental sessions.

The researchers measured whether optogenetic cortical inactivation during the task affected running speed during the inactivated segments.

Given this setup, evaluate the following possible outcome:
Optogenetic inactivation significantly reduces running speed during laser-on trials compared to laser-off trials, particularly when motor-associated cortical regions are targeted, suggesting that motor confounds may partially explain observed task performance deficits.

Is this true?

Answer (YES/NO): NO